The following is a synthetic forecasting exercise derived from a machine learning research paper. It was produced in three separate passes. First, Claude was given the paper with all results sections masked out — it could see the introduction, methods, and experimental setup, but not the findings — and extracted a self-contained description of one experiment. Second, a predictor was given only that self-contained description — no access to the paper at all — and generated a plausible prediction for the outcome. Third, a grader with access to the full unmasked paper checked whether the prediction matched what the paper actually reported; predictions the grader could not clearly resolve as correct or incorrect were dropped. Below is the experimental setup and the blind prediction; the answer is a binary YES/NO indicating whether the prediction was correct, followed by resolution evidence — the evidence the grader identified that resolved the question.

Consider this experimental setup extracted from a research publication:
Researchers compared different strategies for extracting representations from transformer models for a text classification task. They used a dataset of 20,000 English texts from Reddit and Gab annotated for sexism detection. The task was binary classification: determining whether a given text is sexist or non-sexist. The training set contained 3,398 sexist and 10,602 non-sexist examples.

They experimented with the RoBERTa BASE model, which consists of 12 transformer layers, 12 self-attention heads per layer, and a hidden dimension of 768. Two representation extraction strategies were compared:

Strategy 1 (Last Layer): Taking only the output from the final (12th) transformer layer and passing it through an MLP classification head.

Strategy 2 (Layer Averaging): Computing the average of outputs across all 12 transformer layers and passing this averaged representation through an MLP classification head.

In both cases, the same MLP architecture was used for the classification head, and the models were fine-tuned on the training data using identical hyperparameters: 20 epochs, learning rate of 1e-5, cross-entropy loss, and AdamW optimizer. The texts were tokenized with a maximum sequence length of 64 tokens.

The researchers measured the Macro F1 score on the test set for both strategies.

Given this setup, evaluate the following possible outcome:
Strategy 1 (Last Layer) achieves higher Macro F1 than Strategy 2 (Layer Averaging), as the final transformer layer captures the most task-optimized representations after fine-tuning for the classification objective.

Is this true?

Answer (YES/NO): YES